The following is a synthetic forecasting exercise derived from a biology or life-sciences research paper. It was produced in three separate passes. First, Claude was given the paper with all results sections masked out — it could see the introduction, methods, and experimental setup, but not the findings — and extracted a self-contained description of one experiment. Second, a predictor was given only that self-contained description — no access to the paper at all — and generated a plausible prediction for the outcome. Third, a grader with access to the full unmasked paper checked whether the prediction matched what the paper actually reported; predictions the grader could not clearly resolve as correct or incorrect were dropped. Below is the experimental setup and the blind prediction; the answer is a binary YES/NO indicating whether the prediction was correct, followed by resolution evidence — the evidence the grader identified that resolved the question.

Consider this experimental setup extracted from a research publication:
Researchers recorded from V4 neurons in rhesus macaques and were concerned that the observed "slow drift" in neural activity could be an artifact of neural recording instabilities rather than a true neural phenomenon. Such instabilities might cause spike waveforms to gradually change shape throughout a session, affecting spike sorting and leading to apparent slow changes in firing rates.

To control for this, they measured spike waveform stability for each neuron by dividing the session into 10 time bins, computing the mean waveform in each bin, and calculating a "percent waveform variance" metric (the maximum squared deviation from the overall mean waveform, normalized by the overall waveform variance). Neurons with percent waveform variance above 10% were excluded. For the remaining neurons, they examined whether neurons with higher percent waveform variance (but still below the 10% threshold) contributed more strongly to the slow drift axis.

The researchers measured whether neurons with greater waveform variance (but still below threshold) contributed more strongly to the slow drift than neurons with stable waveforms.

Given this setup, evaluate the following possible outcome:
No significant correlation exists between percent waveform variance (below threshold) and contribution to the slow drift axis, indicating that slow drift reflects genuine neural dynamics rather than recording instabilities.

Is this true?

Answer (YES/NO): YES